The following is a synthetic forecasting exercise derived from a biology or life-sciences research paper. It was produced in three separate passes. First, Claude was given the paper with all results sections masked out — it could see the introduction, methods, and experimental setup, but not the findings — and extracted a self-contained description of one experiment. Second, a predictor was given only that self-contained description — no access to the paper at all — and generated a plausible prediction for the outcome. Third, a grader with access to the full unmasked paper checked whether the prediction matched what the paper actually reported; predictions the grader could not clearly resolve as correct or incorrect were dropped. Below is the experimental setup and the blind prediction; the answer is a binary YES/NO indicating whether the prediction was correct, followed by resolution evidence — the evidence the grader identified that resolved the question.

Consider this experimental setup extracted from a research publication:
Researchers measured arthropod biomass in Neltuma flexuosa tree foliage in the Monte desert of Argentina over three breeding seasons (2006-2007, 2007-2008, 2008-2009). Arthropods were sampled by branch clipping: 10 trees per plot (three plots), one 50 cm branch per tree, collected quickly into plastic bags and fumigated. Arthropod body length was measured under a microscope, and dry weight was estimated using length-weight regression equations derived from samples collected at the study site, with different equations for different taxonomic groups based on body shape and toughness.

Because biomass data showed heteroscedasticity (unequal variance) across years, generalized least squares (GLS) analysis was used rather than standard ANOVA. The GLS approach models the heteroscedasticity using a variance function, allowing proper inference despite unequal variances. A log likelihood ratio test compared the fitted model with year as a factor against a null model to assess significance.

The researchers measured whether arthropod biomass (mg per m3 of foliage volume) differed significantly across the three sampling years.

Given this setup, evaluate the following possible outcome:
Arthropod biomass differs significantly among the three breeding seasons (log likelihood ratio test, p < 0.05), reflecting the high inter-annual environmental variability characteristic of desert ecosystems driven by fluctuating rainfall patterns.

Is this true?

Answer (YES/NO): YES